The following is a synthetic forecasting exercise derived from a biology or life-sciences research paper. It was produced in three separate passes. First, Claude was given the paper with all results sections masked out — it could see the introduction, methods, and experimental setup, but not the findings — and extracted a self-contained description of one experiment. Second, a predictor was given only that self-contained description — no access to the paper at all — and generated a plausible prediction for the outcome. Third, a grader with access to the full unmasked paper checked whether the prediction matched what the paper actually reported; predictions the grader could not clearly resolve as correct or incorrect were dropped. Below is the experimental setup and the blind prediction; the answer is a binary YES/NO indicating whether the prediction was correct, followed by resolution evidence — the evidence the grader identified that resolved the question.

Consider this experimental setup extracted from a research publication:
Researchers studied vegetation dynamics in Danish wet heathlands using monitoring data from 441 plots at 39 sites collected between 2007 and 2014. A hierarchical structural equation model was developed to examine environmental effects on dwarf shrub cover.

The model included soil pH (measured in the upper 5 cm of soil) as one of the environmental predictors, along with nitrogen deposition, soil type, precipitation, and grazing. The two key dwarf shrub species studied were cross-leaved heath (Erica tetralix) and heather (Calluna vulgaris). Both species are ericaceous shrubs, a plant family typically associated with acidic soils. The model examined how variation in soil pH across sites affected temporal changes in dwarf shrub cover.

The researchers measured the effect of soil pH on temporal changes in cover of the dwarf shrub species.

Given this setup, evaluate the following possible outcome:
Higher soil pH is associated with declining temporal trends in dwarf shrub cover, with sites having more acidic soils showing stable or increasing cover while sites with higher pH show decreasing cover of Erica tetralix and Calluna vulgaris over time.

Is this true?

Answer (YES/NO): NO